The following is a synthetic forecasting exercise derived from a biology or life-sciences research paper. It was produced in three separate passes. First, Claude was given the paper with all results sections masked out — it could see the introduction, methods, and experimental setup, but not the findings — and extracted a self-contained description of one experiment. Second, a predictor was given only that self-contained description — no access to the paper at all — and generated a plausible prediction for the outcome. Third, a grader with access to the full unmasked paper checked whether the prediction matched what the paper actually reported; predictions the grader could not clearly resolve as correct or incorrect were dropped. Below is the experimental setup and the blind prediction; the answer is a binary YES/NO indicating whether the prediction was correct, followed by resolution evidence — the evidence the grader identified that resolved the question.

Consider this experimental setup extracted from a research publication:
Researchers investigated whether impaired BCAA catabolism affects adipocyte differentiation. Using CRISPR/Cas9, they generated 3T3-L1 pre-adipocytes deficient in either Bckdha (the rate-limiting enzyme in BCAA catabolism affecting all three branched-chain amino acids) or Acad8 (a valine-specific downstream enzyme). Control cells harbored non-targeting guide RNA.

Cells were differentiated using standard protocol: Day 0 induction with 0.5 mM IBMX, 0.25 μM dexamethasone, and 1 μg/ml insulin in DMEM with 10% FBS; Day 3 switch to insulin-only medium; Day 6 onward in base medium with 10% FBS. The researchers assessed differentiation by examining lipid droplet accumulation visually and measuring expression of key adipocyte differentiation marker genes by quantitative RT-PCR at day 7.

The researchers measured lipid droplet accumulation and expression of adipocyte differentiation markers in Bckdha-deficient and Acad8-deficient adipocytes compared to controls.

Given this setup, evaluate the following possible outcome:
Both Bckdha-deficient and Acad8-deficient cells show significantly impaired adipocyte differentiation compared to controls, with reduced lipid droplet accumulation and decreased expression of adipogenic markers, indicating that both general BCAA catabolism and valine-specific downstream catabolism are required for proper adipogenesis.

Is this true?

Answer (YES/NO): NO